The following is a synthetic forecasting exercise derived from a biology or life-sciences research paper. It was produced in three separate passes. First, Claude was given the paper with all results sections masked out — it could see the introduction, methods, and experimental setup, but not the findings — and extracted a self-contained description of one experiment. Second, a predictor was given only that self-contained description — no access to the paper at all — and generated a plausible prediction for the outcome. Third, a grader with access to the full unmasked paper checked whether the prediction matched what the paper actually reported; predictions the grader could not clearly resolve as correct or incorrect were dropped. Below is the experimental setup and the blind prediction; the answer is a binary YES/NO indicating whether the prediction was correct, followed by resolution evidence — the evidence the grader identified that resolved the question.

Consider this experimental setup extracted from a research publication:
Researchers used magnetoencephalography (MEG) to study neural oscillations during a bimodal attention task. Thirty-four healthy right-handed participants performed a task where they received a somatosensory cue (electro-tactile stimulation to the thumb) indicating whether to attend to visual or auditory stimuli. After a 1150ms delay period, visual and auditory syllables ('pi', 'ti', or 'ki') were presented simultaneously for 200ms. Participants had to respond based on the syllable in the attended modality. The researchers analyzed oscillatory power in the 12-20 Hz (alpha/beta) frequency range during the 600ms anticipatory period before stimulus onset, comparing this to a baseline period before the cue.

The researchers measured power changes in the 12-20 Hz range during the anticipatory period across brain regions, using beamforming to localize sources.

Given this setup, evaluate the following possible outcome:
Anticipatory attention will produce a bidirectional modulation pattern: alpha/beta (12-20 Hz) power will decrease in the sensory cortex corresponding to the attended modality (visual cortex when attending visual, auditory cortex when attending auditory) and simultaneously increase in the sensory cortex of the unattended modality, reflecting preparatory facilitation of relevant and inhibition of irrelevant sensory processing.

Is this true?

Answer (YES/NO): NO